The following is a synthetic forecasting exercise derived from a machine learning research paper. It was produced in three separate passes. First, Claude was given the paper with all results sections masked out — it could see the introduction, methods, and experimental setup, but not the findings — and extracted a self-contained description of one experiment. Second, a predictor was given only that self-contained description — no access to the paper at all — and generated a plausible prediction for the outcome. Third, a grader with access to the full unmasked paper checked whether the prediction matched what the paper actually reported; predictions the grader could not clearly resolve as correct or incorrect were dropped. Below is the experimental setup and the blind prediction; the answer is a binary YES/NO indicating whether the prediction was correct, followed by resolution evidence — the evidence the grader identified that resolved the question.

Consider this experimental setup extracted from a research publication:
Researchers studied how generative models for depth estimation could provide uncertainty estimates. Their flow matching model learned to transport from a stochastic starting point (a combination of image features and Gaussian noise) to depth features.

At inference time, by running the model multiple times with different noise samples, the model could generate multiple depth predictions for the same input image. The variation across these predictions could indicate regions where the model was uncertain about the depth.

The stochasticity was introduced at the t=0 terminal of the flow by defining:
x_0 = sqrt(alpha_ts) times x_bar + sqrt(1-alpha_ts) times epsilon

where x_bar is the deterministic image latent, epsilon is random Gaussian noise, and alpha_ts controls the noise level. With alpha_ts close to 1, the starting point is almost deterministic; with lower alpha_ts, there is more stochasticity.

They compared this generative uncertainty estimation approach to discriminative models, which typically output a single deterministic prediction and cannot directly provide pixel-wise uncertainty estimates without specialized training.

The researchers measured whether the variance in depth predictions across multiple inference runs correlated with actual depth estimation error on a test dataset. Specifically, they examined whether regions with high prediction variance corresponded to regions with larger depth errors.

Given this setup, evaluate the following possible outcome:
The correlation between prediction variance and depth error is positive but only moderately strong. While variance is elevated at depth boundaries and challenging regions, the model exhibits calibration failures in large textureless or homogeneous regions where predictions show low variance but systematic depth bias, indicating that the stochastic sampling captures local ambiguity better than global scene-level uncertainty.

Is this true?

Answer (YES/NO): NO